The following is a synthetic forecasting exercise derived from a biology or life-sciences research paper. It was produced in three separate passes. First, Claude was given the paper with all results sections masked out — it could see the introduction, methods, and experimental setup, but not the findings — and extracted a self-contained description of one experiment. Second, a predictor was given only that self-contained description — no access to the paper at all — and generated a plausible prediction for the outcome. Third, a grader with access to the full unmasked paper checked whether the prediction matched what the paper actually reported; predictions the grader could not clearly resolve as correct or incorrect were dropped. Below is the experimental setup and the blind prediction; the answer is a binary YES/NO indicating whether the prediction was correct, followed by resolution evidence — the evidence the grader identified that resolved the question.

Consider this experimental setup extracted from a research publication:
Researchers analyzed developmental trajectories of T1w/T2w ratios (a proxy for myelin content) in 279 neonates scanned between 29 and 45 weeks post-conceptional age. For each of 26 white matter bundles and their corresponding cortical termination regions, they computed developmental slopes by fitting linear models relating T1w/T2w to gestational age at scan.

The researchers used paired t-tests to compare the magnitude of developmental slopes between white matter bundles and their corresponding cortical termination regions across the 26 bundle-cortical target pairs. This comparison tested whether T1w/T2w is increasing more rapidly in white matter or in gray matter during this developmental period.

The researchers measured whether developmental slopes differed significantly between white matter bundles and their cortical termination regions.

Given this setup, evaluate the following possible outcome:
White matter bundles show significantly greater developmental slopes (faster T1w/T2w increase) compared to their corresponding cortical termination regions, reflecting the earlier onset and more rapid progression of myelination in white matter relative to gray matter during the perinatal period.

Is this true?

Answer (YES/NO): YES